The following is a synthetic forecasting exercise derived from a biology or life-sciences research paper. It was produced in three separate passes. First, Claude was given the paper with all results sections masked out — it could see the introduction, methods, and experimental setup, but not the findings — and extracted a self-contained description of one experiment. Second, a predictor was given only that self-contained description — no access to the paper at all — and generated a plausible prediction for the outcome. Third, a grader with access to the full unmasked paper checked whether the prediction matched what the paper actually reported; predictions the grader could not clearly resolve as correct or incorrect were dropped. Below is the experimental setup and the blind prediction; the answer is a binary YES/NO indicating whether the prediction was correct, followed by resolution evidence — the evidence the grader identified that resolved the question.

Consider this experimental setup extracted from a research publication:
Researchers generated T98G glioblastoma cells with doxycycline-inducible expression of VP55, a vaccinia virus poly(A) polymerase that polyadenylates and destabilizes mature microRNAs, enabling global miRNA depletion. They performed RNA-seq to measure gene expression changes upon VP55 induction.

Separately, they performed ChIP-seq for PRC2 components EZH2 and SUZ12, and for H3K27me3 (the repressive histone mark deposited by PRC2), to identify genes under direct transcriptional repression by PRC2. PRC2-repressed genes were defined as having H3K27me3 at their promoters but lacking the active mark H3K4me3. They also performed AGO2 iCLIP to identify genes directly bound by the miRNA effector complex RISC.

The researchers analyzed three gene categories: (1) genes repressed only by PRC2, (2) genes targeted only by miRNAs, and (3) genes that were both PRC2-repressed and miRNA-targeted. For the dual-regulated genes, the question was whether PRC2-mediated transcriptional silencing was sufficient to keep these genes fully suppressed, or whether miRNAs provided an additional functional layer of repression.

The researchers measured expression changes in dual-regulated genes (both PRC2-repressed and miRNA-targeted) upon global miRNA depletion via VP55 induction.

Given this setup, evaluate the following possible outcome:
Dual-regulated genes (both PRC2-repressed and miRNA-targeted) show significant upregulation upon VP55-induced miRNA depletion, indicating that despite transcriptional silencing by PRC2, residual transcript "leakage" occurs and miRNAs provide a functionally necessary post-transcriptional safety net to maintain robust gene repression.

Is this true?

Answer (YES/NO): YES